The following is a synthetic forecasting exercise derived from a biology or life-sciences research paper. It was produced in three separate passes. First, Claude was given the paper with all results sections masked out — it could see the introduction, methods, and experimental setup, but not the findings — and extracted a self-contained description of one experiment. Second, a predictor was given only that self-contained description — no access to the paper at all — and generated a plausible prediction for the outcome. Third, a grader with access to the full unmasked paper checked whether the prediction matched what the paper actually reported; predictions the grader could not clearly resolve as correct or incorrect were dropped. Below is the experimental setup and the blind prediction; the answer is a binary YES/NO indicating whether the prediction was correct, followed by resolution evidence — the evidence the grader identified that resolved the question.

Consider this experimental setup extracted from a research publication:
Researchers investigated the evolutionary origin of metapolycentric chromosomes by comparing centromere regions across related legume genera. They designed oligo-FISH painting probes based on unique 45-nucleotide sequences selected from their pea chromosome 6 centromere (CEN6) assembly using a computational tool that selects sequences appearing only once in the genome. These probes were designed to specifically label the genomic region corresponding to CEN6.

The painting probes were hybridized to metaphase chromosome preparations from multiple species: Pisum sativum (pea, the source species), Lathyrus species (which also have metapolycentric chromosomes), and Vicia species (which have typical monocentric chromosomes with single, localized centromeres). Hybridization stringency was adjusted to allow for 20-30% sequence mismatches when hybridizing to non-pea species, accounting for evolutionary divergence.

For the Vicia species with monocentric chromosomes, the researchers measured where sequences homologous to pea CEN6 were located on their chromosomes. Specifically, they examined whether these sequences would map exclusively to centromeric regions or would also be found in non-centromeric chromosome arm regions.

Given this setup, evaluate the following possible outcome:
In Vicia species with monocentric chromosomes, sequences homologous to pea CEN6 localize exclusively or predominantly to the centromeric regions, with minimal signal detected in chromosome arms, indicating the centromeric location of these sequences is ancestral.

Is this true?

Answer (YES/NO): NO